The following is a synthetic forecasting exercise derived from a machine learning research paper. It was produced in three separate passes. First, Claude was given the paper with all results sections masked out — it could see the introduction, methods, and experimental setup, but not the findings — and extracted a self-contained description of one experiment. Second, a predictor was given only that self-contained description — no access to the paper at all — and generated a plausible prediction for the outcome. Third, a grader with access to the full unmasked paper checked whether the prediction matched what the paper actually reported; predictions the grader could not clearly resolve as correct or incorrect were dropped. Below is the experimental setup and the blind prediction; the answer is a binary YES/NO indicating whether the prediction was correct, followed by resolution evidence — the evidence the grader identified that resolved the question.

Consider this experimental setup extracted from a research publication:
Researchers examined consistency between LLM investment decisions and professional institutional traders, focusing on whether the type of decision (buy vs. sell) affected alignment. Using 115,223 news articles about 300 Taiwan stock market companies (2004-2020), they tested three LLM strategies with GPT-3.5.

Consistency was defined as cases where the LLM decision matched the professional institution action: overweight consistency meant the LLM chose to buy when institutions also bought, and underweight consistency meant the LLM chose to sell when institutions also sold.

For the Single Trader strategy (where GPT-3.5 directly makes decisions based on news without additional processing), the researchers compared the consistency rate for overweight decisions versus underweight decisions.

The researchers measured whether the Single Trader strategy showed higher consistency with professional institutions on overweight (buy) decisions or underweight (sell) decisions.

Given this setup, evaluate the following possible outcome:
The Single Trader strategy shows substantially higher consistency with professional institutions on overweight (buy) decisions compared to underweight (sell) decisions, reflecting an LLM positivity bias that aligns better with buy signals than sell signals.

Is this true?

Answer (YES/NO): YES